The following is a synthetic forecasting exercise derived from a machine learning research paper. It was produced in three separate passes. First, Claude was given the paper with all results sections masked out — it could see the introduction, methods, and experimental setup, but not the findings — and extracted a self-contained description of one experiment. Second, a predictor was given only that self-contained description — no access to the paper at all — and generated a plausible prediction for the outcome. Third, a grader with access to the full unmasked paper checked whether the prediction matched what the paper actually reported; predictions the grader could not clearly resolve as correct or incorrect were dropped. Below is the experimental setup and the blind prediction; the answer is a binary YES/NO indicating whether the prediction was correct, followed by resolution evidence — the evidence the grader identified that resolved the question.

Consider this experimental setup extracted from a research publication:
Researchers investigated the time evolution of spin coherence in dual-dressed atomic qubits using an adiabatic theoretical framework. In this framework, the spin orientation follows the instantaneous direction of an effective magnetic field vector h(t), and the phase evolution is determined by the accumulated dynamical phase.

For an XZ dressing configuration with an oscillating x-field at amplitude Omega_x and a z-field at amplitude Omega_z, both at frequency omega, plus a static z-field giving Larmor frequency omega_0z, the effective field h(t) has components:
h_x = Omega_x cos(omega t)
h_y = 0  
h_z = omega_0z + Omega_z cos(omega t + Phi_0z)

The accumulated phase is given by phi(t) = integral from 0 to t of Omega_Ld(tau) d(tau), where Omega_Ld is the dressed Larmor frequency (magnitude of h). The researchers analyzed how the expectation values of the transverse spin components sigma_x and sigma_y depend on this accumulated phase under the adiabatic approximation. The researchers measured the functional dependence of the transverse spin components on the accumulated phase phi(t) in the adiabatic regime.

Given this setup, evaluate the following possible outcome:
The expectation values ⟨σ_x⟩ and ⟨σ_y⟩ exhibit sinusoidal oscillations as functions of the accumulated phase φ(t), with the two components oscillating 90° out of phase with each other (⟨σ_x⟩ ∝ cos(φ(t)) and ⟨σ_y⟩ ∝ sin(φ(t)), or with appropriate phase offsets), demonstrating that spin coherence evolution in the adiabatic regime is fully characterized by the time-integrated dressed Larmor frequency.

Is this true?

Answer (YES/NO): YES